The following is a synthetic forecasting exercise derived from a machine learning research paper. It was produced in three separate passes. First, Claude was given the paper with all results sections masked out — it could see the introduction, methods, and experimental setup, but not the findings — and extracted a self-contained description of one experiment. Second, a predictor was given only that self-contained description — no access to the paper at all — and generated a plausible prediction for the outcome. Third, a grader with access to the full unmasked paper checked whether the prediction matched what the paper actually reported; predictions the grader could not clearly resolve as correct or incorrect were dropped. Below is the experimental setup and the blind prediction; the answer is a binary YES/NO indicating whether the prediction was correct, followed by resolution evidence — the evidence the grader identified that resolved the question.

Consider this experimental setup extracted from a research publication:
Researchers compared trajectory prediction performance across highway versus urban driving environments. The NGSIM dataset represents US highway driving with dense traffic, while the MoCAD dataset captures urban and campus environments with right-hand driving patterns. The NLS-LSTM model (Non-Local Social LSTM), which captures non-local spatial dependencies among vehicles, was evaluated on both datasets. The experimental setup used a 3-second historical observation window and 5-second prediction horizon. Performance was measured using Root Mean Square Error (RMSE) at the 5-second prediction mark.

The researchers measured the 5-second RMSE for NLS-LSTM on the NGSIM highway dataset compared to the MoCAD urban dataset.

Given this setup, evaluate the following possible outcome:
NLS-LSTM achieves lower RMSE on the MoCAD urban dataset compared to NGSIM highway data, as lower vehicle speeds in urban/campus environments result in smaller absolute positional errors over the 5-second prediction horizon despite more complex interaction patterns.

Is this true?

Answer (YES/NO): YES